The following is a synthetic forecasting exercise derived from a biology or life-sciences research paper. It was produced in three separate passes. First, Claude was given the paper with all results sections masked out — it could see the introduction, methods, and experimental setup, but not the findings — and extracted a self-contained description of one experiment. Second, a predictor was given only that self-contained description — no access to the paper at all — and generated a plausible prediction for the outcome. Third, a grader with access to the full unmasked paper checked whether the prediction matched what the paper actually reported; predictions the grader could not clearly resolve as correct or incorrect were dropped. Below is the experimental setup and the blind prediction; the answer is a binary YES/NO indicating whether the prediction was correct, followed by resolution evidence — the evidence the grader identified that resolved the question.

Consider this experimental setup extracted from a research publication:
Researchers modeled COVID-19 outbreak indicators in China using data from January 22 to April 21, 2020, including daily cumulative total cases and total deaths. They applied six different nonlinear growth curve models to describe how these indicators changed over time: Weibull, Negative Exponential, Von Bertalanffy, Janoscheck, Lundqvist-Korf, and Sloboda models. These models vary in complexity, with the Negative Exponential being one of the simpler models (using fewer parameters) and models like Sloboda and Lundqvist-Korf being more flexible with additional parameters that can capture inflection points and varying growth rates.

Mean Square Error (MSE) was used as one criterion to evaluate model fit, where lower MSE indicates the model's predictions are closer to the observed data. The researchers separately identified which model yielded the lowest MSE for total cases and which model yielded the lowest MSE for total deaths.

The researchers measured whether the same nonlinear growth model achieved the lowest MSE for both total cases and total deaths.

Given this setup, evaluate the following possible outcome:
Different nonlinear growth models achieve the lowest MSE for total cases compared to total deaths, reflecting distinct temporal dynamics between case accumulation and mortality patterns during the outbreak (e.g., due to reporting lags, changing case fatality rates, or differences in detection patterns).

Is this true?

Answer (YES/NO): YES